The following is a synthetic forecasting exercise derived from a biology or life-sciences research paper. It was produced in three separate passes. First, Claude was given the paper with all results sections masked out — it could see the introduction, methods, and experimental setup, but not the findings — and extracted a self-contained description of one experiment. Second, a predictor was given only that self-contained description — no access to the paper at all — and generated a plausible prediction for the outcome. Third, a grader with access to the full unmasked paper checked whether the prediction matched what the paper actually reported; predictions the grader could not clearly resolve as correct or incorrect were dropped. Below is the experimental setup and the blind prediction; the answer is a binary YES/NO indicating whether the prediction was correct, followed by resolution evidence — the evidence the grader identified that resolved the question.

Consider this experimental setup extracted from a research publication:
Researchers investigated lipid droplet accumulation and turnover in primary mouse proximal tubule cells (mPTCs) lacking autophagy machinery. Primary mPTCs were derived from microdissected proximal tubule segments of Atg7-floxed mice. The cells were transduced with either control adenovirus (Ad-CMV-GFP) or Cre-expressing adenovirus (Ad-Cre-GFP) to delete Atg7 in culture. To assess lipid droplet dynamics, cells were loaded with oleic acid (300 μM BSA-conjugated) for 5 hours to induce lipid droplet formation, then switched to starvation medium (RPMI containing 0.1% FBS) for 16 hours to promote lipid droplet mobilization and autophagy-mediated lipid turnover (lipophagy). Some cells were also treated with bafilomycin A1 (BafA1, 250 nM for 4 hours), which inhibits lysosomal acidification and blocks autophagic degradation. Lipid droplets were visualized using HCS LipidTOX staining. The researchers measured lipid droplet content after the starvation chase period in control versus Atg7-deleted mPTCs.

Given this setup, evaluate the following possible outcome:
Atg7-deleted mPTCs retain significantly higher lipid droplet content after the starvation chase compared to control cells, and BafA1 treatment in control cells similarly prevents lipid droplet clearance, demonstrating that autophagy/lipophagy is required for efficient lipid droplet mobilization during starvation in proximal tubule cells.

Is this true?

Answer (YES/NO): YES